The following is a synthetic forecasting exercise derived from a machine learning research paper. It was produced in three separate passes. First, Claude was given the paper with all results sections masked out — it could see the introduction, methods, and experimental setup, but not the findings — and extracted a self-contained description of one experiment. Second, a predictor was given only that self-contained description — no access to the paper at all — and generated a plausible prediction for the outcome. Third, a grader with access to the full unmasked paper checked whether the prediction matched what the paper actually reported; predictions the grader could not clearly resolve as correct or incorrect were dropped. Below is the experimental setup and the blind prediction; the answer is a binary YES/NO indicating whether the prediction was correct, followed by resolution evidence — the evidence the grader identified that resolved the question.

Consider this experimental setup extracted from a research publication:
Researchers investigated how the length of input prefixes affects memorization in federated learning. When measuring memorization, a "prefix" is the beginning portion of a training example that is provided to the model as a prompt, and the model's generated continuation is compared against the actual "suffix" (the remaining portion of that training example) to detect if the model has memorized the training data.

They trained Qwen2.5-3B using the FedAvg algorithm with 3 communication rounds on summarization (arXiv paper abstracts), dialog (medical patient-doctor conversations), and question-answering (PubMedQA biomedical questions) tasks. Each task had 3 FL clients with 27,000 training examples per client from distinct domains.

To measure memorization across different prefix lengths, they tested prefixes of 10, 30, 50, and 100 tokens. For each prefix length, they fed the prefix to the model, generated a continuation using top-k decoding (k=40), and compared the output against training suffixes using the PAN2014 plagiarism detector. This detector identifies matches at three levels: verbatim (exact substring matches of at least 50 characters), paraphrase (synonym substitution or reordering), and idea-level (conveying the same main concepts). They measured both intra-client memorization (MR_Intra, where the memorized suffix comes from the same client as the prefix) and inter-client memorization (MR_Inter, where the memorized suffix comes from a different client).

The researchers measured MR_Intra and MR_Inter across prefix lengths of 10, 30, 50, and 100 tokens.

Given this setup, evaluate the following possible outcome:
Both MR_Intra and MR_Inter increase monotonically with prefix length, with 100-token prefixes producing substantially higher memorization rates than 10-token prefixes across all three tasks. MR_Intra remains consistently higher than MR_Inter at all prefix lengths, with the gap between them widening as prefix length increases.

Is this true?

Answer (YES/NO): NO